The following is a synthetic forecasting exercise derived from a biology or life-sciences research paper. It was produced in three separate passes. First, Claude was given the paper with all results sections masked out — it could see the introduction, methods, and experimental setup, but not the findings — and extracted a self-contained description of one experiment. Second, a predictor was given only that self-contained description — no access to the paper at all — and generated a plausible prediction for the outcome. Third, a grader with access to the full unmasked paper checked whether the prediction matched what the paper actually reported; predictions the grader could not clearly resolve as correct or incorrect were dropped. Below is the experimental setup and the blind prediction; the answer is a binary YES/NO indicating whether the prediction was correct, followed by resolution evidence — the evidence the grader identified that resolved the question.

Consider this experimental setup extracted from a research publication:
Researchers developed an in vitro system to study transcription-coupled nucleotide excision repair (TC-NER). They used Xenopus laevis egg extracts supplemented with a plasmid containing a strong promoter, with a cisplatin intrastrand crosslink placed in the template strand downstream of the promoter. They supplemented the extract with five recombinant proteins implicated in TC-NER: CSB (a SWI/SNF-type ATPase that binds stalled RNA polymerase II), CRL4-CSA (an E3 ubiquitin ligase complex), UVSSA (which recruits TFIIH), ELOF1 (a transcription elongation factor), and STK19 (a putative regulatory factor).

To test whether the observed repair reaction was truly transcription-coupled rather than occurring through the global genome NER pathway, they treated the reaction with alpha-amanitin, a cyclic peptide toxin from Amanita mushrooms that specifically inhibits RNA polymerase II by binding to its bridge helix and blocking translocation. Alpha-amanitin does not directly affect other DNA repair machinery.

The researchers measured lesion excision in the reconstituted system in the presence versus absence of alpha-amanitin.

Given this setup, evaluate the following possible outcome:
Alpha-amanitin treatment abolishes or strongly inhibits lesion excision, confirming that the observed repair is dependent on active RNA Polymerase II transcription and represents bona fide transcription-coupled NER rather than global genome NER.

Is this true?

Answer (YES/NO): YES